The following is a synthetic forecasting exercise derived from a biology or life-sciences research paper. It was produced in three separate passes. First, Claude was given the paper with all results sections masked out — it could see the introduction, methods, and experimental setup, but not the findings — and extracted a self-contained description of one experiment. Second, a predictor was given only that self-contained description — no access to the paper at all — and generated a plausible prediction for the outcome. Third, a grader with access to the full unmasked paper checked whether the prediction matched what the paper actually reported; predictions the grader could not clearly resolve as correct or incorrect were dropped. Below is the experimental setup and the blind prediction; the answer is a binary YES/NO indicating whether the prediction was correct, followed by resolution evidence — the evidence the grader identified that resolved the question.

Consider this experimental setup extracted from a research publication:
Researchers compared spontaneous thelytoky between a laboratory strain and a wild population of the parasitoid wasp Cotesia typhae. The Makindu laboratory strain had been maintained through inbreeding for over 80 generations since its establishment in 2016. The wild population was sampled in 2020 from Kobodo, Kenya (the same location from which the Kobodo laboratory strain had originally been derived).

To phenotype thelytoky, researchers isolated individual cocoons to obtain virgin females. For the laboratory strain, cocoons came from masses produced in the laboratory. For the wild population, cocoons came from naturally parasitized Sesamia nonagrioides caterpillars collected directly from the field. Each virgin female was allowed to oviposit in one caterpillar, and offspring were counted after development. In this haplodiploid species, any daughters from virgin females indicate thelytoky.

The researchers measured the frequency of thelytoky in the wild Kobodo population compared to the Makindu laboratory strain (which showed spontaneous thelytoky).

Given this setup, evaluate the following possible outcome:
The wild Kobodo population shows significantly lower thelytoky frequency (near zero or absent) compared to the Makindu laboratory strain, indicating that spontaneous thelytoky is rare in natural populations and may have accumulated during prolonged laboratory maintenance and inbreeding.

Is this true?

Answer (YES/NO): NO